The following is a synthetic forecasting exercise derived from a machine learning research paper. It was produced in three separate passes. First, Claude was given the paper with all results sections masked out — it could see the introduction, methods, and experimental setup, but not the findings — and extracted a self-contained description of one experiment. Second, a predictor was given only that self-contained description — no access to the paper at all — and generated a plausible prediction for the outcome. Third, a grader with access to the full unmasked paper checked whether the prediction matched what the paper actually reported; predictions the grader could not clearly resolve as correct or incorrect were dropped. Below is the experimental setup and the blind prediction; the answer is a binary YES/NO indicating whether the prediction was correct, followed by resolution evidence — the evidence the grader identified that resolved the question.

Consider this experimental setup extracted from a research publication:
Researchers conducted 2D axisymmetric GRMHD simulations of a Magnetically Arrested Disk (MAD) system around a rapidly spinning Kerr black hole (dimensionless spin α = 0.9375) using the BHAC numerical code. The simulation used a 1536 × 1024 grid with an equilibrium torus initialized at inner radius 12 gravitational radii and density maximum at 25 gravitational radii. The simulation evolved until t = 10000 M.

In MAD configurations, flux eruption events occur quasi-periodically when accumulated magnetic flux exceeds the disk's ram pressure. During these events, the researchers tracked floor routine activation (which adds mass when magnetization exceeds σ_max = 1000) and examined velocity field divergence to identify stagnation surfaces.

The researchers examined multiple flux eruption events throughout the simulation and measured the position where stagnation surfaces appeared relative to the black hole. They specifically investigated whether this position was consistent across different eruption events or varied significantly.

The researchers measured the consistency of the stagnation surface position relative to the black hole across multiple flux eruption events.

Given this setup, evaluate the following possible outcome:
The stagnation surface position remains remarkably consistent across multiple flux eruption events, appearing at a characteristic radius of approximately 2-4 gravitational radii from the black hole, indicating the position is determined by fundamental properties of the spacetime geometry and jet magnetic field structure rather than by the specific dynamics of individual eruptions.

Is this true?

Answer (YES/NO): YES